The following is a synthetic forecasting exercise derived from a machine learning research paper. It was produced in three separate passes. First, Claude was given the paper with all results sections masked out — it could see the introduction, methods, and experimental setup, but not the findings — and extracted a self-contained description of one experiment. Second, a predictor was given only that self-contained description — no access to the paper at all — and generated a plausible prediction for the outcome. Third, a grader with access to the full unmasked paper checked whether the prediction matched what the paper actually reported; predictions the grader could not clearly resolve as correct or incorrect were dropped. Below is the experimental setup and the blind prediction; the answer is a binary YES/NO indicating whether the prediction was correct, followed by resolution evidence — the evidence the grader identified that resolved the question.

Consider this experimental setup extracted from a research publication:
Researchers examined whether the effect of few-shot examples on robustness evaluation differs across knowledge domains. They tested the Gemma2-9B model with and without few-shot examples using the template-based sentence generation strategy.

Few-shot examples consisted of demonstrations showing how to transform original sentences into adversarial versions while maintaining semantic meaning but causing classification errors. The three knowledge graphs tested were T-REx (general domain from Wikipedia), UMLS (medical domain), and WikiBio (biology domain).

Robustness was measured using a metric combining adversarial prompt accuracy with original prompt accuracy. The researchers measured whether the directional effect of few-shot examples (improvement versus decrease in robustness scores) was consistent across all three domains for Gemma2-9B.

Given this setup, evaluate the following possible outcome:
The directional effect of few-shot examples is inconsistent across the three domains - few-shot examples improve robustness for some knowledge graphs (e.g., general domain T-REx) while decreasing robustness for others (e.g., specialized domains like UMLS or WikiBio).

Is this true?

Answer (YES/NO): NO